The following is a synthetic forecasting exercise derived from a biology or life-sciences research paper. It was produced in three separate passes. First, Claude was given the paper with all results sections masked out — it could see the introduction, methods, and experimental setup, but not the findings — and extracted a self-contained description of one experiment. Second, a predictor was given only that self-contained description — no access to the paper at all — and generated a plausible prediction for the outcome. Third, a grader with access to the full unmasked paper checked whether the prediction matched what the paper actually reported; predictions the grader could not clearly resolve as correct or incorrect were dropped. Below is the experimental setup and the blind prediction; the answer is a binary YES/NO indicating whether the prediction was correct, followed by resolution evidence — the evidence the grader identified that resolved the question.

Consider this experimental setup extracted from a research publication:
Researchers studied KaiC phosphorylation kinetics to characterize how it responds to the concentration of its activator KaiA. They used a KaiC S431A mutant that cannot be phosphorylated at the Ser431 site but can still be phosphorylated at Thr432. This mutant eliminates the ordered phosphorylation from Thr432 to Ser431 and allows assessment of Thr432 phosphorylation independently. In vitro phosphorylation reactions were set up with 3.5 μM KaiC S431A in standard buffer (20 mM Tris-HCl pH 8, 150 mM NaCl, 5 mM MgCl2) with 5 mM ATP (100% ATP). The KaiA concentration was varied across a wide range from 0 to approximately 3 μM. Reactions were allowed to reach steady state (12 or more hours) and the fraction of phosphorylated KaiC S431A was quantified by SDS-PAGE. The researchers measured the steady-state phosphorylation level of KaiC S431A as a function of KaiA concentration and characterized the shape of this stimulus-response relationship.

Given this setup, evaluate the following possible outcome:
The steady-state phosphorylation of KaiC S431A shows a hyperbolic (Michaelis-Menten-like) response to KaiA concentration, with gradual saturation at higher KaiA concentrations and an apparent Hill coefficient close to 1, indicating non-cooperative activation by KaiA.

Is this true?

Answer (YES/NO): NO